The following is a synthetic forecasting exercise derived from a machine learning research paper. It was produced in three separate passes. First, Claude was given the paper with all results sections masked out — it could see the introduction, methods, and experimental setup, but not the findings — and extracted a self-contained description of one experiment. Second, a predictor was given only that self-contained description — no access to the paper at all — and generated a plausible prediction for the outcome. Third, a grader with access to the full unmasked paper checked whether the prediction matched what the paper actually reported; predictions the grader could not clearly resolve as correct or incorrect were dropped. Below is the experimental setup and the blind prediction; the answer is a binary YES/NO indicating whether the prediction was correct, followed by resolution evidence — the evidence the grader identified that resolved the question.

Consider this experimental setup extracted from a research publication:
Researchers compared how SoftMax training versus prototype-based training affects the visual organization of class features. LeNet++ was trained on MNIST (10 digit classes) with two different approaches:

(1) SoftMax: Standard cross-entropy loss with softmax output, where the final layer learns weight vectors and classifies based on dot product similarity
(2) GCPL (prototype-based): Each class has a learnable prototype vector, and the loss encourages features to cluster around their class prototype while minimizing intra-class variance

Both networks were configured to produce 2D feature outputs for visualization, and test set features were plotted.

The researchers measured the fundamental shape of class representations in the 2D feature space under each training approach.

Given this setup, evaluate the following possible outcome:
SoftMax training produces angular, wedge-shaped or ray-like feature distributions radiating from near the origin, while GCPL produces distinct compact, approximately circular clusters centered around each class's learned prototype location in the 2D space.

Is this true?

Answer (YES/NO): YES